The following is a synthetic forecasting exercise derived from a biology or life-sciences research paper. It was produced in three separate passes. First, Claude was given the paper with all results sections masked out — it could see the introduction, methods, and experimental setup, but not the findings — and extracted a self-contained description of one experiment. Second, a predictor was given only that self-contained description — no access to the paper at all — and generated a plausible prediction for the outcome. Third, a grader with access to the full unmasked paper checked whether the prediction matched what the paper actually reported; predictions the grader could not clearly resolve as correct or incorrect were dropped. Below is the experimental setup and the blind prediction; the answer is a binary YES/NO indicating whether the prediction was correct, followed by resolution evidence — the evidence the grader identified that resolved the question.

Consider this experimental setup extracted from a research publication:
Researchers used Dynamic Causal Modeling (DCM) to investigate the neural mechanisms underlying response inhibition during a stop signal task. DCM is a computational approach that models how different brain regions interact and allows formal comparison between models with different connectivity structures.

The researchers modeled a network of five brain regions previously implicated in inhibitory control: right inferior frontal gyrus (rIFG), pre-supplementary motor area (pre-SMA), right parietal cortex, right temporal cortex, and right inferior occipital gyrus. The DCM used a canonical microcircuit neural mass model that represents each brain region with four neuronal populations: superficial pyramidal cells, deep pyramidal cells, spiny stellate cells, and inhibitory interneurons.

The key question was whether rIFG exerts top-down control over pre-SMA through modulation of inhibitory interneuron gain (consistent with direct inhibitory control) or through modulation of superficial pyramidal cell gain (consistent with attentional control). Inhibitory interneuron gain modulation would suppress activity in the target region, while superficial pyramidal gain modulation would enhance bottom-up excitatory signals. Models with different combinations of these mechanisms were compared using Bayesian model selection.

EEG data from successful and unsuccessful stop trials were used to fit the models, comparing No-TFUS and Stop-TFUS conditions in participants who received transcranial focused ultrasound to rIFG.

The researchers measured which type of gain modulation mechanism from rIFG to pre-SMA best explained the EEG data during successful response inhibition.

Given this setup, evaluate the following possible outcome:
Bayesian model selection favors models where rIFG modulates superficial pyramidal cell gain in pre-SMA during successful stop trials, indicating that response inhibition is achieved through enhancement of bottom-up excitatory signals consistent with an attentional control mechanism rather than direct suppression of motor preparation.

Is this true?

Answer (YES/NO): NO